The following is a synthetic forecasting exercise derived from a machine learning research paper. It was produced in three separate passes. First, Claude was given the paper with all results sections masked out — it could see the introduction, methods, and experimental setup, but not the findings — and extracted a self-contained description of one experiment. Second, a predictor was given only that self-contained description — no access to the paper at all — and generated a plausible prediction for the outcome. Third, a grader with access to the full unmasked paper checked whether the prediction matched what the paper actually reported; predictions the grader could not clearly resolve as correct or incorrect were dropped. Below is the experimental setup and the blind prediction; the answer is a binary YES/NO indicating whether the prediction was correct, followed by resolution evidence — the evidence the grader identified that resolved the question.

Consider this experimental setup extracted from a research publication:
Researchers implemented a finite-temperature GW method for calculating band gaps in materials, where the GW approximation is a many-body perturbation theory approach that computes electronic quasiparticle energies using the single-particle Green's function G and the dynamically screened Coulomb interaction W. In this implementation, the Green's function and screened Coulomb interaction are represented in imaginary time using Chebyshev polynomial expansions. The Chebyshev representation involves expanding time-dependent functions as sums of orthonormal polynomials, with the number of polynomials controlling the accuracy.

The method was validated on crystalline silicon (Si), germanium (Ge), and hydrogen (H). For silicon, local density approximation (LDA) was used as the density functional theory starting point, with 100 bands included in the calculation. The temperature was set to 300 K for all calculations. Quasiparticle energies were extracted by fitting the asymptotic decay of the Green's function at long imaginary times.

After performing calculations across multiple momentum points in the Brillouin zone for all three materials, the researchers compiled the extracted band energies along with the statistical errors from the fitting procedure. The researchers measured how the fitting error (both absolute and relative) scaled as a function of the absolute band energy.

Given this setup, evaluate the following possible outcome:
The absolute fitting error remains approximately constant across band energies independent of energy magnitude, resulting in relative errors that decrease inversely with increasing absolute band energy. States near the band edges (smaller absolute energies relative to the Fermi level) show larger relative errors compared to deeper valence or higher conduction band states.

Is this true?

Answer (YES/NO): NO